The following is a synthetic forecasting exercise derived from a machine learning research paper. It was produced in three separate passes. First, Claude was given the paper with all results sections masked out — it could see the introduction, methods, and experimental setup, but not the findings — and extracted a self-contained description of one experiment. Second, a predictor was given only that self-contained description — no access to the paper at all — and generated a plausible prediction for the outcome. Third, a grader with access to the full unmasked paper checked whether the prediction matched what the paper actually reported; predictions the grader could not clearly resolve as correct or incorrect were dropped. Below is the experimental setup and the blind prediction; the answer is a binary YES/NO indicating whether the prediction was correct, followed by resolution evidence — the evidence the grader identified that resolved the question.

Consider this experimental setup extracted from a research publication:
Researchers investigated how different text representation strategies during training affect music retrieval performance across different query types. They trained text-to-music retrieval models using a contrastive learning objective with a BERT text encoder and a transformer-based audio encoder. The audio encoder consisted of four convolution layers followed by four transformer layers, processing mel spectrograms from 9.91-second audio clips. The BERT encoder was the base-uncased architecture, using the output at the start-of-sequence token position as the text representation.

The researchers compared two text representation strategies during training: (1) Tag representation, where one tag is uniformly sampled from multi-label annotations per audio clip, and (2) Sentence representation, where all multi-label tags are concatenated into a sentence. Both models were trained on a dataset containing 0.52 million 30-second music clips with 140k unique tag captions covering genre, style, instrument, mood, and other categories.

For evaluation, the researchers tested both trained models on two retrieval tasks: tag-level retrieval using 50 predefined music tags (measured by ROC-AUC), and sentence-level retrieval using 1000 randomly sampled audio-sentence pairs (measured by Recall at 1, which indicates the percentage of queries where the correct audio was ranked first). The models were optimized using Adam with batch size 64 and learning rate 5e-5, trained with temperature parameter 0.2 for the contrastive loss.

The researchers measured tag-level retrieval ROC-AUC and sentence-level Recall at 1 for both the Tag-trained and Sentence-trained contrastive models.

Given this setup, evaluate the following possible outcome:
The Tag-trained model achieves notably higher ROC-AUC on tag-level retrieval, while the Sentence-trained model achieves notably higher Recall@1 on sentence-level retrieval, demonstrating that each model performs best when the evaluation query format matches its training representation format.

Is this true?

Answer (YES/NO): YES